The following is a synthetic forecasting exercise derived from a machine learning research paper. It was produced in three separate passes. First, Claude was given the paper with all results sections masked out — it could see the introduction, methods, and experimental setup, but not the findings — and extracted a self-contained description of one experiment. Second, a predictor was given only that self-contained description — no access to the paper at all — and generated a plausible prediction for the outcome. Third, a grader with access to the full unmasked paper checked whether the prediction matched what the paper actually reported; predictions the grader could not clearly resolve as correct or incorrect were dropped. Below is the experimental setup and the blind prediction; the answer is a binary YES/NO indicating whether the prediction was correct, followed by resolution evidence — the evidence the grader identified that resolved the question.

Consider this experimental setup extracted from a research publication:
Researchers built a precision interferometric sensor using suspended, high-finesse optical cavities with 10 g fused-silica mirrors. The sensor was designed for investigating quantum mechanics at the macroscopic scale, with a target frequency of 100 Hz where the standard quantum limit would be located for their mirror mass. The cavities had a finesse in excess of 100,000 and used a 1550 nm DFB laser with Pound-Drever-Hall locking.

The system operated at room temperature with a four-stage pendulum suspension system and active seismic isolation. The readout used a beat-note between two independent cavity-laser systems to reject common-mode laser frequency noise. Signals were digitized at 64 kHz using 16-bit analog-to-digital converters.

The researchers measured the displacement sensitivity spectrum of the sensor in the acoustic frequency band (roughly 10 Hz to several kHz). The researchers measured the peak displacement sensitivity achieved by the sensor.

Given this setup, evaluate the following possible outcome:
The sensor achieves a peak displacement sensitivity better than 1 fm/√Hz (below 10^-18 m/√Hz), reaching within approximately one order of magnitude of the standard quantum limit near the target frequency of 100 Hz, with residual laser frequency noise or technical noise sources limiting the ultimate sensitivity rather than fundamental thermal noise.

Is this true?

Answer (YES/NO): NO